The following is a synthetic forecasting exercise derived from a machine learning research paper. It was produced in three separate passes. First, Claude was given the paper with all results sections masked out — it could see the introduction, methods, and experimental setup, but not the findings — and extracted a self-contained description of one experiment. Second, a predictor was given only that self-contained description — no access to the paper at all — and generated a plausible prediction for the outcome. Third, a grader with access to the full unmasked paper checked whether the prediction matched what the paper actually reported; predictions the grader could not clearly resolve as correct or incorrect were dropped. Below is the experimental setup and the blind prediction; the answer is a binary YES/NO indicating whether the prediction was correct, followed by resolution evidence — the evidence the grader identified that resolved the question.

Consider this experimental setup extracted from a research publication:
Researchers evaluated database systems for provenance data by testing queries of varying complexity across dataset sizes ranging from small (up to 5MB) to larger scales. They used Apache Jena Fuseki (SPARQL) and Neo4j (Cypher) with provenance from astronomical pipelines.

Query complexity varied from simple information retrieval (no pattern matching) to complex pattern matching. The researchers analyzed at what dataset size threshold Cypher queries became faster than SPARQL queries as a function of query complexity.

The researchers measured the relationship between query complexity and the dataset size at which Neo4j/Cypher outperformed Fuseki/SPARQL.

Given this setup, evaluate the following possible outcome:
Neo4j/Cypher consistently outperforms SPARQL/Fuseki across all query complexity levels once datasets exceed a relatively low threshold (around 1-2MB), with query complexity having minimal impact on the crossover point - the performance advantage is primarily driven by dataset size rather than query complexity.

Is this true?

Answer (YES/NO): NO